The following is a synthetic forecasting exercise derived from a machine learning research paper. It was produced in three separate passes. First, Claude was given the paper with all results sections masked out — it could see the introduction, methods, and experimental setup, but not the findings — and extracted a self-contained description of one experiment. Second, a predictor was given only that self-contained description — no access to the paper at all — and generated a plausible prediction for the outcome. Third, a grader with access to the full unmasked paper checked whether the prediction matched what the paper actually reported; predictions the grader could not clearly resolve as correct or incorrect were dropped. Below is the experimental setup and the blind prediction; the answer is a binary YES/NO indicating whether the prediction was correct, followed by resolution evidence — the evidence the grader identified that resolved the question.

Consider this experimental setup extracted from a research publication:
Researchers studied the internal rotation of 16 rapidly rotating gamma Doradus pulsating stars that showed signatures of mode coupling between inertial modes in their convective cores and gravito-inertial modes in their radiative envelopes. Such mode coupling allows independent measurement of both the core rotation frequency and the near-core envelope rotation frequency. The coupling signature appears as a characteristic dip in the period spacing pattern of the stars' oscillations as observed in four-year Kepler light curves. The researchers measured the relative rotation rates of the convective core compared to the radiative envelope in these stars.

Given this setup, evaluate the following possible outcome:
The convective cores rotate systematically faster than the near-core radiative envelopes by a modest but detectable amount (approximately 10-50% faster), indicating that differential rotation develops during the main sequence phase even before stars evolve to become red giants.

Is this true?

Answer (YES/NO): NO